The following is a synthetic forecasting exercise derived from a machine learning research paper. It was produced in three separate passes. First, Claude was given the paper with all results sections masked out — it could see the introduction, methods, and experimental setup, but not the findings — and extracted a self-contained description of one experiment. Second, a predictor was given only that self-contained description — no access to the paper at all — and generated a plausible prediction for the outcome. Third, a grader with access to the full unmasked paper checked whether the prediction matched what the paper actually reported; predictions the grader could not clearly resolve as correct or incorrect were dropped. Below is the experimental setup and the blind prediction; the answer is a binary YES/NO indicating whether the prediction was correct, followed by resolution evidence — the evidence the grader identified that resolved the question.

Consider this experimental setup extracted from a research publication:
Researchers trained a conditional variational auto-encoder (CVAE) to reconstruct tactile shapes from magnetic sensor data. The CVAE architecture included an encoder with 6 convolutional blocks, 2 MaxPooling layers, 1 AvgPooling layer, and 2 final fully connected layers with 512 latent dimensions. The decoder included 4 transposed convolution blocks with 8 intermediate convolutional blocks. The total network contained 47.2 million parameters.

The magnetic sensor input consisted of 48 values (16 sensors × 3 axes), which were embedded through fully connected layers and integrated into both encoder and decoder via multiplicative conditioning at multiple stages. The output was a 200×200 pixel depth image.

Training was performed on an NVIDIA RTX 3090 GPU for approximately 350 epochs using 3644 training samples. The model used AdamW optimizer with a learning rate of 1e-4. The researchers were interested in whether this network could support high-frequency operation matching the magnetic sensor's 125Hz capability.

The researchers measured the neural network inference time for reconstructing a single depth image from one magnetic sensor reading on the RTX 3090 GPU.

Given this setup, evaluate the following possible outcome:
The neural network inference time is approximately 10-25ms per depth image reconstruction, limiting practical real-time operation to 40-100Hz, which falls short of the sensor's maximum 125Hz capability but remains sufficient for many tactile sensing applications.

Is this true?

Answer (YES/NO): NO